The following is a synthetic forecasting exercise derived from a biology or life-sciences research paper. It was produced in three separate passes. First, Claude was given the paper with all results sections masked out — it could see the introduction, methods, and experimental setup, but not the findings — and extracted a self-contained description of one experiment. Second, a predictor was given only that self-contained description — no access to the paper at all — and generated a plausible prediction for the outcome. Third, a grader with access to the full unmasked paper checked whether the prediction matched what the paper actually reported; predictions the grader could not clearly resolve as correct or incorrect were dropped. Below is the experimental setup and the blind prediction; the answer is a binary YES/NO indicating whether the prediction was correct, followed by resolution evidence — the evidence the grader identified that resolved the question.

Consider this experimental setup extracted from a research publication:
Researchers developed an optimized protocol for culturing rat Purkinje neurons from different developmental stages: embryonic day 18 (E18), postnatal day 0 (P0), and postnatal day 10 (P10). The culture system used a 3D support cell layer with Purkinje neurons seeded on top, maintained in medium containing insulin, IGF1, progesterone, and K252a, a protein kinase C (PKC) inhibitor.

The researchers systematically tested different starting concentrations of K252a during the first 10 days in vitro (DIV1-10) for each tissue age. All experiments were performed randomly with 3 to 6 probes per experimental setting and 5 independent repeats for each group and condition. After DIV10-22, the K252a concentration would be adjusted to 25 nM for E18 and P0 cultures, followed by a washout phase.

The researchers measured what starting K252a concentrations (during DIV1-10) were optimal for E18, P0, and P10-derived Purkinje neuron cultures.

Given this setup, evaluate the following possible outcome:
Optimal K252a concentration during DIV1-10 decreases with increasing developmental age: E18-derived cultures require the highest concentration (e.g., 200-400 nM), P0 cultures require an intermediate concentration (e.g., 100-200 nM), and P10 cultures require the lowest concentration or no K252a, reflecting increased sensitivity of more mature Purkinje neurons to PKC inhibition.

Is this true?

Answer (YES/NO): NO